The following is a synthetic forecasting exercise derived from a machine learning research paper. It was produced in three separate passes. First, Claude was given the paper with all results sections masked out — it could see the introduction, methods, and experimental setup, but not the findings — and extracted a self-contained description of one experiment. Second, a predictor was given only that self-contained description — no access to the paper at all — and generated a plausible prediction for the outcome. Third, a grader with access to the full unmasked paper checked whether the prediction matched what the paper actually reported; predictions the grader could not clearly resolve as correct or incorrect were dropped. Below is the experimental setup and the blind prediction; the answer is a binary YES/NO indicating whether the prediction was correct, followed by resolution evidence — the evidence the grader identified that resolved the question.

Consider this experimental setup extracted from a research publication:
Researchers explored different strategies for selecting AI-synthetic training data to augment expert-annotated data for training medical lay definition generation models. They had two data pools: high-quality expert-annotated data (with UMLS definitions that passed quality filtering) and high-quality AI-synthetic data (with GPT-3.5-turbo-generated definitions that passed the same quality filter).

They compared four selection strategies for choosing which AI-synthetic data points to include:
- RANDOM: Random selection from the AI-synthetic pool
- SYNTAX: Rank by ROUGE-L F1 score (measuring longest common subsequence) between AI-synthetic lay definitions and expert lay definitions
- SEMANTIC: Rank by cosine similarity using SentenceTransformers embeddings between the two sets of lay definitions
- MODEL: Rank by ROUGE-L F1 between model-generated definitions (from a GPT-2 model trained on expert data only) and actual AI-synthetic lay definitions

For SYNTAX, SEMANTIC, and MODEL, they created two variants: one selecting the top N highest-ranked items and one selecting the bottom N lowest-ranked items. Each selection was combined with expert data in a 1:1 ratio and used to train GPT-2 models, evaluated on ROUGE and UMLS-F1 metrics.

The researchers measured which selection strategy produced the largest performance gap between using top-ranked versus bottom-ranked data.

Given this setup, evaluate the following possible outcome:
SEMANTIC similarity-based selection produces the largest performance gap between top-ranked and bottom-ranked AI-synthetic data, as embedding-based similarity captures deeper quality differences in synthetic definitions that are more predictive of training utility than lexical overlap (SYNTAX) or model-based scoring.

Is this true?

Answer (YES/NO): NO